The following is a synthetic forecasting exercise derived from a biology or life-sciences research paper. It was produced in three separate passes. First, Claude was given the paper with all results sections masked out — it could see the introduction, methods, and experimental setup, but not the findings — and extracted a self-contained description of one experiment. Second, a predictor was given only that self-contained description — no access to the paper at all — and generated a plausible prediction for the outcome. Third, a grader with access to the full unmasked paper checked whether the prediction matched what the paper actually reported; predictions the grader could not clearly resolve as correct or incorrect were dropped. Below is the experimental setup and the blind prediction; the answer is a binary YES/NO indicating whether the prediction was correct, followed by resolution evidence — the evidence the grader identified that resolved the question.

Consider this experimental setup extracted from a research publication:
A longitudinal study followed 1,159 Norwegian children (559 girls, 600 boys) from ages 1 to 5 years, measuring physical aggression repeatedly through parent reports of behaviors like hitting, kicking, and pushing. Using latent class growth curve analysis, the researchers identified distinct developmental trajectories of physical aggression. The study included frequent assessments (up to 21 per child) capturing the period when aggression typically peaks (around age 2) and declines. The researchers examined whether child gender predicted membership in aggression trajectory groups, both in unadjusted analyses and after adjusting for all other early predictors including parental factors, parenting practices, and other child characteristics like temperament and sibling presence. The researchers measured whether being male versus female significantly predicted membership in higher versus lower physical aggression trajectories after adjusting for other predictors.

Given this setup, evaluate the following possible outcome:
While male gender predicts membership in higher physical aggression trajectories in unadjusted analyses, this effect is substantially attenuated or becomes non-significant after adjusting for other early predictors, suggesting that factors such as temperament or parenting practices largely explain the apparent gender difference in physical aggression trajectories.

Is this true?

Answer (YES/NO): NO